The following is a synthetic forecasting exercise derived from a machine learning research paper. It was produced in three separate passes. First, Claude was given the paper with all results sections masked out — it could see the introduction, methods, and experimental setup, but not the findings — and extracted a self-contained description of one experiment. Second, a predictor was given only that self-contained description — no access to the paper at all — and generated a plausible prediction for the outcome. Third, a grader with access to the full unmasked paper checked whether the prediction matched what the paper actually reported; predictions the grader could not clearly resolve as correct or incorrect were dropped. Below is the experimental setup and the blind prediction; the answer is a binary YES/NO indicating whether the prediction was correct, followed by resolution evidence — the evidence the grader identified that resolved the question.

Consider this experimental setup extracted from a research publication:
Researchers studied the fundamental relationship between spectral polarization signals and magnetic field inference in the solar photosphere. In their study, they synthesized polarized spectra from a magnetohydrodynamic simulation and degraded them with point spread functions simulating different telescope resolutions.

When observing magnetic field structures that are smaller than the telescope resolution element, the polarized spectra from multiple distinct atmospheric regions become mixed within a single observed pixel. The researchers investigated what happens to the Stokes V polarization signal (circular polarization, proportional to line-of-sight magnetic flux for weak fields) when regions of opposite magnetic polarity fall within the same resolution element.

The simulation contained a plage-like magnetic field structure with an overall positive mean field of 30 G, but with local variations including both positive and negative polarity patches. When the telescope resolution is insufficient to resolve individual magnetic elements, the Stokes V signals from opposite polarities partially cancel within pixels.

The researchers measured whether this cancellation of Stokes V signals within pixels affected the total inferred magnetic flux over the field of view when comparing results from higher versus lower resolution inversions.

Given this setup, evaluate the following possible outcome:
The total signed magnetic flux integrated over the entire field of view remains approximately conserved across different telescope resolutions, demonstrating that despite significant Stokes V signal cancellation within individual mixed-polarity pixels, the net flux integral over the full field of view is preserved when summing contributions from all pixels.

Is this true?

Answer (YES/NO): NO